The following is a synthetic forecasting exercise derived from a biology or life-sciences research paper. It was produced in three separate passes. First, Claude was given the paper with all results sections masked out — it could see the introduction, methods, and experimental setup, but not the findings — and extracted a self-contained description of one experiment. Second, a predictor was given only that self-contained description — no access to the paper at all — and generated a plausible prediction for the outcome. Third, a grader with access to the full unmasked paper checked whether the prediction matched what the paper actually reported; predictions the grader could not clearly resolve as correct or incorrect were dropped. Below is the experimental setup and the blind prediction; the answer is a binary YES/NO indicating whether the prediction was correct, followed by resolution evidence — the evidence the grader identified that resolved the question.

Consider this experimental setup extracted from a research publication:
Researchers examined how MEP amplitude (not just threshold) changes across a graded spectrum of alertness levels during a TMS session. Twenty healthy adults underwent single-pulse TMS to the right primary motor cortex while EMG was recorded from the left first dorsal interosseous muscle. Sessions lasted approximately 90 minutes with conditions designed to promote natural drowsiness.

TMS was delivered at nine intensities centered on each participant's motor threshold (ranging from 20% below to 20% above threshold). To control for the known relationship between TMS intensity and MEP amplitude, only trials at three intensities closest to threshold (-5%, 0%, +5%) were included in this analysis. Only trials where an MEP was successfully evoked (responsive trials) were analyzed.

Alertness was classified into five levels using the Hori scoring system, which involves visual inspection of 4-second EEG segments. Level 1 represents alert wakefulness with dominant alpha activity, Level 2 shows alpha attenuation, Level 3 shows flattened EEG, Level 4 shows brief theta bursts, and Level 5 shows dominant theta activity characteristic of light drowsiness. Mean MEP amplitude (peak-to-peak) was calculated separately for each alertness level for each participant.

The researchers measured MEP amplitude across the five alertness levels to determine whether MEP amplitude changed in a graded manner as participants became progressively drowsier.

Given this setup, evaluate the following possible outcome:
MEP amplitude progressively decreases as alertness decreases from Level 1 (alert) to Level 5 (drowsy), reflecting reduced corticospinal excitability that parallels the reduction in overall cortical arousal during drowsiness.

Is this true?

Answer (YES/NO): NO